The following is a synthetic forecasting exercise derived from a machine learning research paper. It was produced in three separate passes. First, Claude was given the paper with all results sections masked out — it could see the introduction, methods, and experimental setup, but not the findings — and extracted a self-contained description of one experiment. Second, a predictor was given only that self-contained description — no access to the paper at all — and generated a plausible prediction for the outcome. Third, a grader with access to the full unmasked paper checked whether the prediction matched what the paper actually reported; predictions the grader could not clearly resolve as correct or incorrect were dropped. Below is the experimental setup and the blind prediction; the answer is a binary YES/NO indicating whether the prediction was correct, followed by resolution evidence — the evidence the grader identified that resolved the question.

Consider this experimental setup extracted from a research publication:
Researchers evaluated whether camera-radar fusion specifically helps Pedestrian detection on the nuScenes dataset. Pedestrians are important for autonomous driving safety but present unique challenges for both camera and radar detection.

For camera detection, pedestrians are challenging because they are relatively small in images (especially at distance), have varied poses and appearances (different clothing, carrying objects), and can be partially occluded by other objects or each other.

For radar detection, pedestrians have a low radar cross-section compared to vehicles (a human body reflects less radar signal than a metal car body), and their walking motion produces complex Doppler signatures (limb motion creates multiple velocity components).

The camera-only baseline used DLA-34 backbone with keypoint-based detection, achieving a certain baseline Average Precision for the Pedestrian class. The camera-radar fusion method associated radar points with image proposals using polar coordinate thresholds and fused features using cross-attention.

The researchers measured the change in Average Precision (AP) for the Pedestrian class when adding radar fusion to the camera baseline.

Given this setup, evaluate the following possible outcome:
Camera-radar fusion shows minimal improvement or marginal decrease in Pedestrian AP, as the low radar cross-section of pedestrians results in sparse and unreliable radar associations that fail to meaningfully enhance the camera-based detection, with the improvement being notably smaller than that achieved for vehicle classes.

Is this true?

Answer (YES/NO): NO